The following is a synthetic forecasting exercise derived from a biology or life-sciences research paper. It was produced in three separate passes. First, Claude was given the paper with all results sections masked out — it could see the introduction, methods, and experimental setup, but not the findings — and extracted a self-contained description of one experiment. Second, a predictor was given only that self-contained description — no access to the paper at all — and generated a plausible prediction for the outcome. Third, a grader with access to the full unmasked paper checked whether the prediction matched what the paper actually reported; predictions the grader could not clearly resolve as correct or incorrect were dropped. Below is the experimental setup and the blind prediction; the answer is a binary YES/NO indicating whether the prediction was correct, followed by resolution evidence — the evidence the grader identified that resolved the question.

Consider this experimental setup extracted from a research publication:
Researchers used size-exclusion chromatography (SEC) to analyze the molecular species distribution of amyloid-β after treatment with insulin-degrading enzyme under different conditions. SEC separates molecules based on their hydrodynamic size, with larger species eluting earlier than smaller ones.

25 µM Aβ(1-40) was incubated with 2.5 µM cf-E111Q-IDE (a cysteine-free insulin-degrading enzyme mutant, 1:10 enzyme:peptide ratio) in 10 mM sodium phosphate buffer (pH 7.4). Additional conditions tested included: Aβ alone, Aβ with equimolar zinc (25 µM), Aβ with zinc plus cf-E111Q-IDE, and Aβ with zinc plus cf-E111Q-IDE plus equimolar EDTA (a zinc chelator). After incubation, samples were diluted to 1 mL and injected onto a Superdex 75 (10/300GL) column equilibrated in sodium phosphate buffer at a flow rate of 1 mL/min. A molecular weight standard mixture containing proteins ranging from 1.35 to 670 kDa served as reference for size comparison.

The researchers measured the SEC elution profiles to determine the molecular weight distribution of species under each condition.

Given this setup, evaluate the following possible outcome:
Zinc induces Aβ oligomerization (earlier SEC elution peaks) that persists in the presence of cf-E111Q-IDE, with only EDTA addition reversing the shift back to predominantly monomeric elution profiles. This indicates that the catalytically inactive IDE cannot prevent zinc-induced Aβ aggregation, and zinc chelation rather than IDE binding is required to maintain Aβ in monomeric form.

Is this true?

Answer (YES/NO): NO